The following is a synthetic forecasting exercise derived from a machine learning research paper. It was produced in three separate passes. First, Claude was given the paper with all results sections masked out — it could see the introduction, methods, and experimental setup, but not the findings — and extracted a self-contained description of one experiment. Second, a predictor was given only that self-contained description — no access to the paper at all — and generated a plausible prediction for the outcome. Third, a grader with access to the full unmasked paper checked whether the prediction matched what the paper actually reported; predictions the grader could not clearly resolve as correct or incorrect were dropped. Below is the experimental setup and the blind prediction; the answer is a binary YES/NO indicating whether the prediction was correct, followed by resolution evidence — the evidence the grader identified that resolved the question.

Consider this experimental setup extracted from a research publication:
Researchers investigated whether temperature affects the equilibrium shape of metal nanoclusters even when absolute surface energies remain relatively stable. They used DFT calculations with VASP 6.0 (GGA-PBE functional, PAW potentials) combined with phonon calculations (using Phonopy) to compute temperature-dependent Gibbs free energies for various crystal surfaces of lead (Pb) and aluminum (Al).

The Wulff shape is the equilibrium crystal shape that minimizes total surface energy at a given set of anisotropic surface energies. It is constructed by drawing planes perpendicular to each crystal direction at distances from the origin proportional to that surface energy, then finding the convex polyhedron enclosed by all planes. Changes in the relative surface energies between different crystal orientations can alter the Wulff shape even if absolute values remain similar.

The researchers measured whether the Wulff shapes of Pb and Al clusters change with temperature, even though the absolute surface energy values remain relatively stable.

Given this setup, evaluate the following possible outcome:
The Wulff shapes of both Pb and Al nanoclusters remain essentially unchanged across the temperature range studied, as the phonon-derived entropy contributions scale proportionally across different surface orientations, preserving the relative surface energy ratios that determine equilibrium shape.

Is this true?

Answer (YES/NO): NO